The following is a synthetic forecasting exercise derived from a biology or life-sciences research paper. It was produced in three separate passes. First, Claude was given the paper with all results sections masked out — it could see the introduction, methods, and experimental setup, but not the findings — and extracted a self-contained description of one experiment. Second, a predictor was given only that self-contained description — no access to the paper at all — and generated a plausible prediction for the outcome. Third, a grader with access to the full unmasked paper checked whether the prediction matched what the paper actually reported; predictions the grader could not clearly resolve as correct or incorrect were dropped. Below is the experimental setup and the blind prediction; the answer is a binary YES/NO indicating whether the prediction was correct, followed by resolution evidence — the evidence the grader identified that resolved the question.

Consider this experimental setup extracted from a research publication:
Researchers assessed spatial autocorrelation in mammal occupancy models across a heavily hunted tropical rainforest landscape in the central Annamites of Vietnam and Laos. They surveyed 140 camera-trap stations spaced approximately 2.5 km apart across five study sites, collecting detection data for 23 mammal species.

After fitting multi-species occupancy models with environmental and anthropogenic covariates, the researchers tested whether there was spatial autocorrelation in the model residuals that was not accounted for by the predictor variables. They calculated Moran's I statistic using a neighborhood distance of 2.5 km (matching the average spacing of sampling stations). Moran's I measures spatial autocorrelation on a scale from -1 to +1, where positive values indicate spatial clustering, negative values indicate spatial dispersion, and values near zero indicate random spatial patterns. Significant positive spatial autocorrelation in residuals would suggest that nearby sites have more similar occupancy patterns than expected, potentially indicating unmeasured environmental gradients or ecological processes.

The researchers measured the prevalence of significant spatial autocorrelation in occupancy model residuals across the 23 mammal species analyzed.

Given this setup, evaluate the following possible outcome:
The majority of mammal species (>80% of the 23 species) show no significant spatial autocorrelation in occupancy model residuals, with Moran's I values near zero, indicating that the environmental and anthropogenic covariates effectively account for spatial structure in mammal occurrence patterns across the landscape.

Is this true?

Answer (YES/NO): YES